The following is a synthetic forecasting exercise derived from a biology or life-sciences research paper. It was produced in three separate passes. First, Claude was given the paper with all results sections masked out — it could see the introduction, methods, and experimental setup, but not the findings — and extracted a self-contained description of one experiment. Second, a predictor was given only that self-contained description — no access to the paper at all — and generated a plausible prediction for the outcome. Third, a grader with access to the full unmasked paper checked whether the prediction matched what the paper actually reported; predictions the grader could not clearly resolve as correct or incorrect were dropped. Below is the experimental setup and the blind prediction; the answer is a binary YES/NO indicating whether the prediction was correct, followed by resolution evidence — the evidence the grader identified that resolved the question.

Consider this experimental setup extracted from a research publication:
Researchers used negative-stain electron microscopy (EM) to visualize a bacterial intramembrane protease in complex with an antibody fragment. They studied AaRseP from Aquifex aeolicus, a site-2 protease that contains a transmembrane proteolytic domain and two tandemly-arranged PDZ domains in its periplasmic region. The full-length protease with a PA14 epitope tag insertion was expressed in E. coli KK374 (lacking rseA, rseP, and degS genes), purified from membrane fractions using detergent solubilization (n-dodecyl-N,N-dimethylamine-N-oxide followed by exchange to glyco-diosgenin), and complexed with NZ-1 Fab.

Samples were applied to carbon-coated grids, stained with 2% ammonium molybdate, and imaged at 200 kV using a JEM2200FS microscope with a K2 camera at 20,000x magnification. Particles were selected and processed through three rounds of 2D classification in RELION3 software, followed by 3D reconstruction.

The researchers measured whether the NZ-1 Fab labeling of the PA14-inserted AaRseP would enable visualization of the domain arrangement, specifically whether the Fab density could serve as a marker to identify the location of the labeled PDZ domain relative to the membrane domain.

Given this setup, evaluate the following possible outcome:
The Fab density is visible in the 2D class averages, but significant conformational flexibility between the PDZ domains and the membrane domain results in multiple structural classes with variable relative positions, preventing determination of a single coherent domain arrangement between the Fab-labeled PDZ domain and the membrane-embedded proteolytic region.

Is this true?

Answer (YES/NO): NO